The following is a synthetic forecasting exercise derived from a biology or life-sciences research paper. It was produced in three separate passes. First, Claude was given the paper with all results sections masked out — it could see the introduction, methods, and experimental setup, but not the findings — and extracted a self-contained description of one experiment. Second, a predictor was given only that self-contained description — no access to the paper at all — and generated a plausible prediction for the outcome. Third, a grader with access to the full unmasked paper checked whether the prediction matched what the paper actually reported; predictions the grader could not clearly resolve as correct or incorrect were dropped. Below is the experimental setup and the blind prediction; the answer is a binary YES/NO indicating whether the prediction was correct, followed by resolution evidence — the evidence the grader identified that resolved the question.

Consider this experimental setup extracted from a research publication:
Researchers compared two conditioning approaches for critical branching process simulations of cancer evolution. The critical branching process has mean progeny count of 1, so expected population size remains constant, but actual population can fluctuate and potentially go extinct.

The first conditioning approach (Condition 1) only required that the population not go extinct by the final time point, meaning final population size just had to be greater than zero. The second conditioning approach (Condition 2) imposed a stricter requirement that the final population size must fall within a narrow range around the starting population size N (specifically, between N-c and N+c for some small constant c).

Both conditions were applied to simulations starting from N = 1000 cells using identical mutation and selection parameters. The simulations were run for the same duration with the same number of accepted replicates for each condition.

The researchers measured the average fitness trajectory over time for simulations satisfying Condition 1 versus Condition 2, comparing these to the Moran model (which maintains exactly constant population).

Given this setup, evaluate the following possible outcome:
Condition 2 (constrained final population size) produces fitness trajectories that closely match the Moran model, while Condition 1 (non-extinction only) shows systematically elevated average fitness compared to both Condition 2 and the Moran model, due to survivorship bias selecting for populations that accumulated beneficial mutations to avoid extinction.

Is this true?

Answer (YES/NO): NO